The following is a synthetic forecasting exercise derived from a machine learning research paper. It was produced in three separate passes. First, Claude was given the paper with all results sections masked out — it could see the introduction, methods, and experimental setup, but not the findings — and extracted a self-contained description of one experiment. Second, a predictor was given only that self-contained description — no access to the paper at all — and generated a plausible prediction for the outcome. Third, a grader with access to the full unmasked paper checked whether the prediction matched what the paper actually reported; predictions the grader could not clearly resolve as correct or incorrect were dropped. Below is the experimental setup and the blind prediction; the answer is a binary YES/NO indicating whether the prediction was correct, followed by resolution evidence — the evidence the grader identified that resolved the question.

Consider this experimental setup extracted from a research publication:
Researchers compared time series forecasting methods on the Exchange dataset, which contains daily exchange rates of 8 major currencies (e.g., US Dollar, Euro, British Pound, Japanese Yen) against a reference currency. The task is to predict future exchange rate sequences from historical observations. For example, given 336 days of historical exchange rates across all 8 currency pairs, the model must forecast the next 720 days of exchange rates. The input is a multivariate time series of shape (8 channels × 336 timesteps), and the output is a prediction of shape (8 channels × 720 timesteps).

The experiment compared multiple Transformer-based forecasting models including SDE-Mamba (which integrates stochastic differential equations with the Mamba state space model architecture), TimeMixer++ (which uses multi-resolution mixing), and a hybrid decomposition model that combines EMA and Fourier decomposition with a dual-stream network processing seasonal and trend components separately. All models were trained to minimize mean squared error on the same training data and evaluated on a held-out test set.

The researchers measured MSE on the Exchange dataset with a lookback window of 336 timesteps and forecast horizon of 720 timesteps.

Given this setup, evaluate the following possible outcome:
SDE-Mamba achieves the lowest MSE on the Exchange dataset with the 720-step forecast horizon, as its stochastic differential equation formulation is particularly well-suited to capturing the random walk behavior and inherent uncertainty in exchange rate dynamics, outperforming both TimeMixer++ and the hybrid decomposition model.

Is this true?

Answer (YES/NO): YES